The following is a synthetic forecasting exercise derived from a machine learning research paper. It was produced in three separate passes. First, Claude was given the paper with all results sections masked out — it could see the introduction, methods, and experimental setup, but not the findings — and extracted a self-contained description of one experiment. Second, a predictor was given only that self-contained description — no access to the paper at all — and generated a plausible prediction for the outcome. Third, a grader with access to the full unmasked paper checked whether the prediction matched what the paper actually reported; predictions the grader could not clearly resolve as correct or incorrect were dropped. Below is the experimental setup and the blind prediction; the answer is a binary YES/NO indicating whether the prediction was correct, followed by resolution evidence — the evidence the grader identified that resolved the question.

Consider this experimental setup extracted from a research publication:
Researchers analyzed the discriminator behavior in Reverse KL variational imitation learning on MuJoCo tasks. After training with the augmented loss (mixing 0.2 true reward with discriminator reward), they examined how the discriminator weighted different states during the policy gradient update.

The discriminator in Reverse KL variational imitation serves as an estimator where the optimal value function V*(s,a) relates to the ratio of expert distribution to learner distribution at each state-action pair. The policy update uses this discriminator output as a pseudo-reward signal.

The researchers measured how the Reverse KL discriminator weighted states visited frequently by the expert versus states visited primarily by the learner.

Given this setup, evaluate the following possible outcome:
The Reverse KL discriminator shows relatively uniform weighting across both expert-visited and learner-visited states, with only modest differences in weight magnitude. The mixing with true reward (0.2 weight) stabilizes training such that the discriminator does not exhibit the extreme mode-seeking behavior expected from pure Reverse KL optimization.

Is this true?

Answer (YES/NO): NO